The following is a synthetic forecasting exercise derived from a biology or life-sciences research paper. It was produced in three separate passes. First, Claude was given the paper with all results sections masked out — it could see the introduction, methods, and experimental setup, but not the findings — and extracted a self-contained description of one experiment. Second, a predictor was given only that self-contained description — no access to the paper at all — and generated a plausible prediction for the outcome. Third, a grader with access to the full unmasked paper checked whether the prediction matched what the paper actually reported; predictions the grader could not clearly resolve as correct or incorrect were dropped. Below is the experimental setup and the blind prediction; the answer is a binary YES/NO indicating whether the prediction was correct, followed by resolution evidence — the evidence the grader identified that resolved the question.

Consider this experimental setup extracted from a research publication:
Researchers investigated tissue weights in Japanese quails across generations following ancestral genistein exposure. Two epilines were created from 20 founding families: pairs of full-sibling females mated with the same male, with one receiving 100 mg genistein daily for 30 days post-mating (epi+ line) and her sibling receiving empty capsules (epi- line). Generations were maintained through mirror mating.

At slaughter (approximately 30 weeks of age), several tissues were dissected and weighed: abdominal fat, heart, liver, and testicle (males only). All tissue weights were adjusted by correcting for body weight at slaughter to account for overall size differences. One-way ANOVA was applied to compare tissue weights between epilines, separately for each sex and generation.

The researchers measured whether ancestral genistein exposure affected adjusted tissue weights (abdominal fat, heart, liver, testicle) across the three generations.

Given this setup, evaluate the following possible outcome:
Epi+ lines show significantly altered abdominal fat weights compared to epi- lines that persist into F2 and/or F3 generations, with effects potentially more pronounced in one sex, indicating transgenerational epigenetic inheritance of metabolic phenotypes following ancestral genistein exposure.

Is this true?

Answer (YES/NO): NO